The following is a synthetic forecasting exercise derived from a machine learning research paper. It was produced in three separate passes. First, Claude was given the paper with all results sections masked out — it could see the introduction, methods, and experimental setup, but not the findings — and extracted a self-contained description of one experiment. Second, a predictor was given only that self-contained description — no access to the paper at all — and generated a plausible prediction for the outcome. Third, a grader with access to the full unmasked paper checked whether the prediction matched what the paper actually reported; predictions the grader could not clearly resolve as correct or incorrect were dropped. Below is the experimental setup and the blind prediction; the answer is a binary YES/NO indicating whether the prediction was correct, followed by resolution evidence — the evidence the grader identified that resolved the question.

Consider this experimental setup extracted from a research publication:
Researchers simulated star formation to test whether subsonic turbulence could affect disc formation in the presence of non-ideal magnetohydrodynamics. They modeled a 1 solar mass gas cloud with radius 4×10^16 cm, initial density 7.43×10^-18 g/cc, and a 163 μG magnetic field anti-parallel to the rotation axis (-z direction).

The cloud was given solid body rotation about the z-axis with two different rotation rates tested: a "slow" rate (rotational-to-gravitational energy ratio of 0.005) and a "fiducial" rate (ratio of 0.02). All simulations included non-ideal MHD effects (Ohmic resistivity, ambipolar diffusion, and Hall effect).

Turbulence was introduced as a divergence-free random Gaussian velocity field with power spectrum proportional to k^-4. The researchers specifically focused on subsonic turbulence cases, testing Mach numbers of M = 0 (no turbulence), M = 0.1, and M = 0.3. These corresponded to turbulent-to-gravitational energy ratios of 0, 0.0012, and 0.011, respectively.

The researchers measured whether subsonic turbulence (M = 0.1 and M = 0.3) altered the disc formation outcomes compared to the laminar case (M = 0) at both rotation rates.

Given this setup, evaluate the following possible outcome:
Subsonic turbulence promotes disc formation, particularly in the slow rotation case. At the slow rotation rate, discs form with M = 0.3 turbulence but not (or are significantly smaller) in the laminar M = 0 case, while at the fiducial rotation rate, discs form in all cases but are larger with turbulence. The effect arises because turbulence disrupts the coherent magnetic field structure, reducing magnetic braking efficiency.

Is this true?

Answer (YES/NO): NO